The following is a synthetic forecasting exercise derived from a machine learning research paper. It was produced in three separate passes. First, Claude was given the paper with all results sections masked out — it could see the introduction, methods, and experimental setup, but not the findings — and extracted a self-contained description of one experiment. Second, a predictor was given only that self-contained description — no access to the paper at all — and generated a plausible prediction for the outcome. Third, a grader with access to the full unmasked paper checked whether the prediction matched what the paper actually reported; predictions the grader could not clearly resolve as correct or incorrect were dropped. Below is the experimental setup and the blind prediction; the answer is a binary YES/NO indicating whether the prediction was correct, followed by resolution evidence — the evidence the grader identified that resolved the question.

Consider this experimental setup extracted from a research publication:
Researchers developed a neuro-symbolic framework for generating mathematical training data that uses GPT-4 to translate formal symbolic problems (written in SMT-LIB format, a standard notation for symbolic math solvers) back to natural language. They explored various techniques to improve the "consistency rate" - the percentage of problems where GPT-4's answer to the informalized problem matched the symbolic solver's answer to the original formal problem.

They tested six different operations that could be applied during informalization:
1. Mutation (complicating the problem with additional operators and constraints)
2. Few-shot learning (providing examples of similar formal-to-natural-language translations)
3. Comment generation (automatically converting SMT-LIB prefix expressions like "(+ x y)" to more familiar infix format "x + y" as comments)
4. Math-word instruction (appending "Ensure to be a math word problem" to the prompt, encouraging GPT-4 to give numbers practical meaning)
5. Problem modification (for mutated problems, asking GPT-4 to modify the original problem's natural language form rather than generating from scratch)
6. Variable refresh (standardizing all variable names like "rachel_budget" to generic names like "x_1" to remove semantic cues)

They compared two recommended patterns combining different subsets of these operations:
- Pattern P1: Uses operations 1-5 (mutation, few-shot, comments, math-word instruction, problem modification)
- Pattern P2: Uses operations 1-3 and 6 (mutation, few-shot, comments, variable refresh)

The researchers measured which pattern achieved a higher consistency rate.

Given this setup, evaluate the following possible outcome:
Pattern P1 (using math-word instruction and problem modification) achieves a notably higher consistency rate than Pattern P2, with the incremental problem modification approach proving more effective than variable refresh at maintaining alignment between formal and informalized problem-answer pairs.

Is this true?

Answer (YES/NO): NO